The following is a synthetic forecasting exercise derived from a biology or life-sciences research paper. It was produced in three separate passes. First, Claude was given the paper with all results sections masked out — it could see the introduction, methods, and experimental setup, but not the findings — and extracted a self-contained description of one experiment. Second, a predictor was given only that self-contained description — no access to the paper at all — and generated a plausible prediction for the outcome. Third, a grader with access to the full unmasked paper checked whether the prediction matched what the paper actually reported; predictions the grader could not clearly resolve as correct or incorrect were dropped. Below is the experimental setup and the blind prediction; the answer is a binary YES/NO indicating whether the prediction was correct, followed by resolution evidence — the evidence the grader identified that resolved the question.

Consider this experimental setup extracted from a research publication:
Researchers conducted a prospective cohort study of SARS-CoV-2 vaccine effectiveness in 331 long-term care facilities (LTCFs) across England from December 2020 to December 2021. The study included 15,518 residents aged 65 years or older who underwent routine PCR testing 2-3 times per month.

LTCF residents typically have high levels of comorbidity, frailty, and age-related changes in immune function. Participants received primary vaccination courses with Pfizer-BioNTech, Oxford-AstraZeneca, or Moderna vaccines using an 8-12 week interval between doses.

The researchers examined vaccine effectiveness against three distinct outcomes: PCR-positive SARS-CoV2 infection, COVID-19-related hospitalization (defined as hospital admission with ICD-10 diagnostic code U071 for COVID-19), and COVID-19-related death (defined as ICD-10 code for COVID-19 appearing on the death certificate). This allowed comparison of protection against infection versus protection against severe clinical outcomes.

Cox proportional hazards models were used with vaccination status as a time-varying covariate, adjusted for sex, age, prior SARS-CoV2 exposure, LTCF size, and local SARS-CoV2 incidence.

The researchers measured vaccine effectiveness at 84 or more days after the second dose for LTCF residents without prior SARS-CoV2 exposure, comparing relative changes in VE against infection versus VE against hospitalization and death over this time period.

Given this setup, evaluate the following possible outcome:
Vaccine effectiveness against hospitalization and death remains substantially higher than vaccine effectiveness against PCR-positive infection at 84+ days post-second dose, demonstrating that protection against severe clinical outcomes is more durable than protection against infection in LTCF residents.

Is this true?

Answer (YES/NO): YES